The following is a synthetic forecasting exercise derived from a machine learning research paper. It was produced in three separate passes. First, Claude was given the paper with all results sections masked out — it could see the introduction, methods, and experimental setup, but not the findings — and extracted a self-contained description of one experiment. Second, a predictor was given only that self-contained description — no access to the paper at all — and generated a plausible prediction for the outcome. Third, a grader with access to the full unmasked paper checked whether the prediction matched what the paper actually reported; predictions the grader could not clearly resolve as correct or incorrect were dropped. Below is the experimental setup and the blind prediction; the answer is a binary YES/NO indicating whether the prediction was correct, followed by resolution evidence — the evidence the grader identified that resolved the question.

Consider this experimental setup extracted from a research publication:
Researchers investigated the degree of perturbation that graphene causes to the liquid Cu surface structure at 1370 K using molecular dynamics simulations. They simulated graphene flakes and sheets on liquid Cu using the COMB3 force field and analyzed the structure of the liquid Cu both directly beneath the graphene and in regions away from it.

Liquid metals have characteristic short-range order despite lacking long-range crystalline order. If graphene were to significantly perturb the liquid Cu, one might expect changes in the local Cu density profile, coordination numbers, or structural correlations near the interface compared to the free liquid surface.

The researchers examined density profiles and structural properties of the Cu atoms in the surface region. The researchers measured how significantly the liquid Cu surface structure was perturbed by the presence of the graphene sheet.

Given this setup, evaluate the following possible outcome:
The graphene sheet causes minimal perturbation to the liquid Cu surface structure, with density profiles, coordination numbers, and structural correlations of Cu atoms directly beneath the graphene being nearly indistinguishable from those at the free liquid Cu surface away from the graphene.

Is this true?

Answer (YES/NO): YES